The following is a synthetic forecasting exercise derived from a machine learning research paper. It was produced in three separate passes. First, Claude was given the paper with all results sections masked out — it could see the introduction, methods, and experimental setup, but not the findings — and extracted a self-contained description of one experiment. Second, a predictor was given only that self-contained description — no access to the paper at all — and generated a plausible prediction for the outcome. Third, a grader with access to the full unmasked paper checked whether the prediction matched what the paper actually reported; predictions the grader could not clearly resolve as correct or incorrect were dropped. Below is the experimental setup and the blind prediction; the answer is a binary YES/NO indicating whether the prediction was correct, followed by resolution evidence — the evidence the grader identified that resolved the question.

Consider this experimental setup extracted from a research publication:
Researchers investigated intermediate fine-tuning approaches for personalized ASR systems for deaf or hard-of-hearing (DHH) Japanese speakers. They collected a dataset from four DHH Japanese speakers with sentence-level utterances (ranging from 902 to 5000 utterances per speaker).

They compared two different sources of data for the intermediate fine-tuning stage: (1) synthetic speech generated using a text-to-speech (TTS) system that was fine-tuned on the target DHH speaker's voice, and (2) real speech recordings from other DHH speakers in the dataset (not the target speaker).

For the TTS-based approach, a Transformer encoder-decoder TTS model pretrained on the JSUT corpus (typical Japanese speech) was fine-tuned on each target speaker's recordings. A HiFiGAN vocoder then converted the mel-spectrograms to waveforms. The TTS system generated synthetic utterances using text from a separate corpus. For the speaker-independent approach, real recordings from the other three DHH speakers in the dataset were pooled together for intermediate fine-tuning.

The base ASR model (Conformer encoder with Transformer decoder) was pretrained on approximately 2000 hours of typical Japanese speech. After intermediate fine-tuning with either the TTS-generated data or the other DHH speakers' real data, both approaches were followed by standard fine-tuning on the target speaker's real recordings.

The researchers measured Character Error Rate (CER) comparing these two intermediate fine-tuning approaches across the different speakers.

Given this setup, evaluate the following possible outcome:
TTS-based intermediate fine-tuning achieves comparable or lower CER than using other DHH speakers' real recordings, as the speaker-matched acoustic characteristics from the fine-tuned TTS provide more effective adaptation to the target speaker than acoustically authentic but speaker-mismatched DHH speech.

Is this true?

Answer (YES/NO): YES